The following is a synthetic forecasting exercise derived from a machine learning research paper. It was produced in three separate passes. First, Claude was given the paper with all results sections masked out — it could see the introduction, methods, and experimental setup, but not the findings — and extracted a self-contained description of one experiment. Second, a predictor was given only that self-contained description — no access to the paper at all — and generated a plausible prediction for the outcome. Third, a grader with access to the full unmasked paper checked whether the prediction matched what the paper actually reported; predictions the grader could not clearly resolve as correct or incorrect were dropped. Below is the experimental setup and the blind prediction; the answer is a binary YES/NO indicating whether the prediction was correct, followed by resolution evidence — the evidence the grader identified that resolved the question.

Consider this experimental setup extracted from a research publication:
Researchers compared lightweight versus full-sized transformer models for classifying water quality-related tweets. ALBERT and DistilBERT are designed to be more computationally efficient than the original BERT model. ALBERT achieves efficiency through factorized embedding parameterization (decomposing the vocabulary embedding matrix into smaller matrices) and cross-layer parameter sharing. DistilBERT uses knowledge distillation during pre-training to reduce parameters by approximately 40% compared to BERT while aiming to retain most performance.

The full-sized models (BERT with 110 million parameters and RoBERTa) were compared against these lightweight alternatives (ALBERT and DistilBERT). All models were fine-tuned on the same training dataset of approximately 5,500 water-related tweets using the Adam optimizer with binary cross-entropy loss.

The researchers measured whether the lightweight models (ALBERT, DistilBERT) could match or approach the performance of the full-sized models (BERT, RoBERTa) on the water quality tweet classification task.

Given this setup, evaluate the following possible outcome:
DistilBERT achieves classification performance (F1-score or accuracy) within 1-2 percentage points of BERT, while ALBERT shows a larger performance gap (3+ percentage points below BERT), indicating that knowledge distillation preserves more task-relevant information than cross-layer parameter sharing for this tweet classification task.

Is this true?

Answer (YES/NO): NO